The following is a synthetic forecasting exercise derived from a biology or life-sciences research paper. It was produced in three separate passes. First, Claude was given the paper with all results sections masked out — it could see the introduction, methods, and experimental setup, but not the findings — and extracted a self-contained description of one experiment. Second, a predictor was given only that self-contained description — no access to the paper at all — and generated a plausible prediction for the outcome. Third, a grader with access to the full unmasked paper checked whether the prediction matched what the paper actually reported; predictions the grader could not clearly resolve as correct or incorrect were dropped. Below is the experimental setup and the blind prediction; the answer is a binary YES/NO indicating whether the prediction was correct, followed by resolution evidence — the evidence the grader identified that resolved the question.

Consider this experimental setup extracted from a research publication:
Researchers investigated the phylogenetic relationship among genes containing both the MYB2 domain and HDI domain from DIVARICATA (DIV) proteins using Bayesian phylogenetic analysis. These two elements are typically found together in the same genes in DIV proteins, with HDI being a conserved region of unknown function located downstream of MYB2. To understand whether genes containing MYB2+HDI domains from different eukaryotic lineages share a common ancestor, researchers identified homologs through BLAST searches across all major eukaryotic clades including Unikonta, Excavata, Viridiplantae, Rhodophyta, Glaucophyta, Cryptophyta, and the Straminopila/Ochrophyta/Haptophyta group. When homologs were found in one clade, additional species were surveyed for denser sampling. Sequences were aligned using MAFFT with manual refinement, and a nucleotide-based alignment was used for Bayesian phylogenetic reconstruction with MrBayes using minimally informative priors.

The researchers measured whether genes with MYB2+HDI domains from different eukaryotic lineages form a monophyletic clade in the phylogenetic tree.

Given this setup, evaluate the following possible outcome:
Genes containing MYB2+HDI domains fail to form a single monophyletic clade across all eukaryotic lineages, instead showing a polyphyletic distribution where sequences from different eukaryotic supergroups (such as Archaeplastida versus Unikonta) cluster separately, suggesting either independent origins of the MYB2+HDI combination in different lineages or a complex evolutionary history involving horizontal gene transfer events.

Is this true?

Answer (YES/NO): NO